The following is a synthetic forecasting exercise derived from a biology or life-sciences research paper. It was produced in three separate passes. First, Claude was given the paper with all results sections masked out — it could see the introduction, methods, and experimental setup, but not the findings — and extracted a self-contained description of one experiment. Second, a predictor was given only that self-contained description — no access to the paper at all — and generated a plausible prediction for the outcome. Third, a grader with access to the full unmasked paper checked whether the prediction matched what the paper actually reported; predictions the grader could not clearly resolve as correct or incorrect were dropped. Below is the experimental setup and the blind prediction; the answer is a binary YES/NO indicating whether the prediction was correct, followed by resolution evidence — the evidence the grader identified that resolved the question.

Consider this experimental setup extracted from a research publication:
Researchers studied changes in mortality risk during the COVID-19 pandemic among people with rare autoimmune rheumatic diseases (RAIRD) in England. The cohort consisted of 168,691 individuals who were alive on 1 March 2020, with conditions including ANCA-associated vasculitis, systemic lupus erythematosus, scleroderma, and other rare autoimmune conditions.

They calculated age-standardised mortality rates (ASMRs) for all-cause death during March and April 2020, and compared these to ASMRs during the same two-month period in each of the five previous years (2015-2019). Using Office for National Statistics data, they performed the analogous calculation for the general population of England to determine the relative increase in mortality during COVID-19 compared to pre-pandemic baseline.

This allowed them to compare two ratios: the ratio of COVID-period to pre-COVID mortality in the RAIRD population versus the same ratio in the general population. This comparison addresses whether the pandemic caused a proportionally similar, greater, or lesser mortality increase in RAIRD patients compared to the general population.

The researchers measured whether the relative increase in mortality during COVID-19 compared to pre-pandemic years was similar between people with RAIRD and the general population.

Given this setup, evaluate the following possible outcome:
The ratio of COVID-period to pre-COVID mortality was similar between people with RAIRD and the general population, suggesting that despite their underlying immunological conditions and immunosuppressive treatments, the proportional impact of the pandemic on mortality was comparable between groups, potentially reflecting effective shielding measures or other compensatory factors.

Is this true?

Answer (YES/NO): NO